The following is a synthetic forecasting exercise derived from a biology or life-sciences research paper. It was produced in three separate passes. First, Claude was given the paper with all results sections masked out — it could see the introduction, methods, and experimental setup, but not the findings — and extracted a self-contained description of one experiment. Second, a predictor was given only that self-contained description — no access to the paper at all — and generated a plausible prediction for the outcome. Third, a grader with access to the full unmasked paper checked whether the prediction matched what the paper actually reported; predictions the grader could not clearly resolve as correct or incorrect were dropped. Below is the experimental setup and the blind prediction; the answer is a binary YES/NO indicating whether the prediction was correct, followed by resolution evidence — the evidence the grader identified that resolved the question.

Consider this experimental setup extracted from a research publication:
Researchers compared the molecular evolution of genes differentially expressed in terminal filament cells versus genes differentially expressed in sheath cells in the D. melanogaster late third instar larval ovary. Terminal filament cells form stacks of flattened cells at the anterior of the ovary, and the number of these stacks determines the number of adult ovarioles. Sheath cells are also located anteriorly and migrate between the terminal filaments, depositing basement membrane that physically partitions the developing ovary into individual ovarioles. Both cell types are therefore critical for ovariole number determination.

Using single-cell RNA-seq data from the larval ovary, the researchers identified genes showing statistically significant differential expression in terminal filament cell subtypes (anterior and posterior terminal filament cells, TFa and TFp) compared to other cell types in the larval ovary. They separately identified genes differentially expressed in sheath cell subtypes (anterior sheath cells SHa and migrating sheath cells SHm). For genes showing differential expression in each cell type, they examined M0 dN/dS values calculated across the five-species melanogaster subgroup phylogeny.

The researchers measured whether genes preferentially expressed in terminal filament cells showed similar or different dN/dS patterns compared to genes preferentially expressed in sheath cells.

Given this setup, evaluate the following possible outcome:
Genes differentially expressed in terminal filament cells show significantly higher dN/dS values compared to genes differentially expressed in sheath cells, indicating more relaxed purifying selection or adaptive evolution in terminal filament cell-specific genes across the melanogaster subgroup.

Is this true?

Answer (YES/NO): NO